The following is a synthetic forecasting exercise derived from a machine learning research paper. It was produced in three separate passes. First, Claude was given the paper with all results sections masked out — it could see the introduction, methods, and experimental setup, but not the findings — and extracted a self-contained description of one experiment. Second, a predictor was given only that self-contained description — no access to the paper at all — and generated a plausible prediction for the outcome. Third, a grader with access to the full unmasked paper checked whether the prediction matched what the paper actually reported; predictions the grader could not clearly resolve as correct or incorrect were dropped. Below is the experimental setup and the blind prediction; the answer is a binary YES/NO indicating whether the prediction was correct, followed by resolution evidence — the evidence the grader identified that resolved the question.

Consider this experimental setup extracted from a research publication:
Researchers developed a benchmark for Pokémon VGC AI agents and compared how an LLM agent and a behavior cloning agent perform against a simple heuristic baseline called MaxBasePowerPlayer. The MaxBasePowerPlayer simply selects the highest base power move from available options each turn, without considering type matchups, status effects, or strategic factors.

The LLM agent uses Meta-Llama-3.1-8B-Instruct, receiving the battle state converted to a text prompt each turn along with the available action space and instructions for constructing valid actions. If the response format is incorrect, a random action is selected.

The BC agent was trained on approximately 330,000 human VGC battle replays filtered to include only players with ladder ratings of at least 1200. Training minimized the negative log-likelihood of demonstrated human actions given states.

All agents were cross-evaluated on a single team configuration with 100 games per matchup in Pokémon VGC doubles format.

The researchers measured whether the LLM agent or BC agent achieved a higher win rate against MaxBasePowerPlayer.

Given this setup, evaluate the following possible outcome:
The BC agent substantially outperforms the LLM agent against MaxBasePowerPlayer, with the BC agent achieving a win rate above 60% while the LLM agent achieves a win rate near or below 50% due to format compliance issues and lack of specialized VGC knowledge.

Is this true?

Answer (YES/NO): NO